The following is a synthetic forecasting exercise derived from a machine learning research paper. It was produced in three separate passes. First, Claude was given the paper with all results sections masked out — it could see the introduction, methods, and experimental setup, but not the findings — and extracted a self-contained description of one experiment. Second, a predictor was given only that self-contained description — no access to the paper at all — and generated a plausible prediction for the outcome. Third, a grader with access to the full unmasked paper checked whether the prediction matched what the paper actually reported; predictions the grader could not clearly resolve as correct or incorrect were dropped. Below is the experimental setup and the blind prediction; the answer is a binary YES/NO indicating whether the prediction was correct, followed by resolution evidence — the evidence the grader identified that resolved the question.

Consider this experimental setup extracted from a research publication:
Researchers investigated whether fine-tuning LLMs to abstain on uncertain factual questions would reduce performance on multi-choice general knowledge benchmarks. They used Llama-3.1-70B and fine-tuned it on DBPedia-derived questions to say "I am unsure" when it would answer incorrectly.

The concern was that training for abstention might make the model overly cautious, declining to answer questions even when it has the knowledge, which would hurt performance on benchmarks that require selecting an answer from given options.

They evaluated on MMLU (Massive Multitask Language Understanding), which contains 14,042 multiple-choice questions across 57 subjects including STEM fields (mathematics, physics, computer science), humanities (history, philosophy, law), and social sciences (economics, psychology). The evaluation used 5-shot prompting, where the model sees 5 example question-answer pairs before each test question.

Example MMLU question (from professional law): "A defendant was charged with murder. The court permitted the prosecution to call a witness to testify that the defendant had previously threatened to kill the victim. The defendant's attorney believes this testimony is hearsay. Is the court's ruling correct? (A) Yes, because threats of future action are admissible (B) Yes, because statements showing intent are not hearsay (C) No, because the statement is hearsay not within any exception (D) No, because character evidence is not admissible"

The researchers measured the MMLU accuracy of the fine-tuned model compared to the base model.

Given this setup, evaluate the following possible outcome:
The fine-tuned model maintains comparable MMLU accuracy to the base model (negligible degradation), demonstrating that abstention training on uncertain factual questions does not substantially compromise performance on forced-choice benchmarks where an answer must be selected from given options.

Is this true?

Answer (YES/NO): YES